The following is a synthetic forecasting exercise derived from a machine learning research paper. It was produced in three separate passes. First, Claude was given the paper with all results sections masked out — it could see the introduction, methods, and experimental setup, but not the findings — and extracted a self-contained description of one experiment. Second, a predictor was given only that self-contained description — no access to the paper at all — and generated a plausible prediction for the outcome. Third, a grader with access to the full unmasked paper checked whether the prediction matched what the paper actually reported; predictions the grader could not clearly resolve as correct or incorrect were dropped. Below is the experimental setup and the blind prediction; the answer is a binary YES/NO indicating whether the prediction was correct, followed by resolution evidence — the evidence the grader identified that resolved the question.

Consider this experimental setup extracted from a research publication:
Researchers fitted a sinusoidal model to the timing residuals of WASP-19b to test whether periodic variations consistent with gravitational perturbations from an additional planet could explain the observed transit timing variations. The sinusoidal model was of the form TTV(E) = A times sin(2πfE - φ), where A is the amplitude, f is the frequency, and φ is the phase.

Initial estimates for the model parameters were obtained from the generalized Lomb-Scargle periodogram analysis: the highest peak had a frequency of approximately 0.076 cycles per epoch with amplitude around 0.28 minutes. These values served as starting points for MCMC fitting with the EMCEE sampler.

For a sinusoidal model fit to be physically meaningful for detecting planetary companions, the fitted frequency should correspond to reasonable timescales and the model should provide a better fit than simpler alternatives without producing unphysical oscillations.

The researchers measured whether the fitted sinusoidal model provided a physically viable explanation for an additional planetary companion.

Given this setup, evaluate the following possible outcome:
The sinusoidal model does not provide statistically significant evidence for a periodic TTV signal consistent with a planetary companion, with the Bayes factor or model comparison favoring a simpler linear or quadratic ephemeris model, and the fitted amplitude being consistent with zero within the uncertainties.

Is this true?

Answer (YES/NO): NO